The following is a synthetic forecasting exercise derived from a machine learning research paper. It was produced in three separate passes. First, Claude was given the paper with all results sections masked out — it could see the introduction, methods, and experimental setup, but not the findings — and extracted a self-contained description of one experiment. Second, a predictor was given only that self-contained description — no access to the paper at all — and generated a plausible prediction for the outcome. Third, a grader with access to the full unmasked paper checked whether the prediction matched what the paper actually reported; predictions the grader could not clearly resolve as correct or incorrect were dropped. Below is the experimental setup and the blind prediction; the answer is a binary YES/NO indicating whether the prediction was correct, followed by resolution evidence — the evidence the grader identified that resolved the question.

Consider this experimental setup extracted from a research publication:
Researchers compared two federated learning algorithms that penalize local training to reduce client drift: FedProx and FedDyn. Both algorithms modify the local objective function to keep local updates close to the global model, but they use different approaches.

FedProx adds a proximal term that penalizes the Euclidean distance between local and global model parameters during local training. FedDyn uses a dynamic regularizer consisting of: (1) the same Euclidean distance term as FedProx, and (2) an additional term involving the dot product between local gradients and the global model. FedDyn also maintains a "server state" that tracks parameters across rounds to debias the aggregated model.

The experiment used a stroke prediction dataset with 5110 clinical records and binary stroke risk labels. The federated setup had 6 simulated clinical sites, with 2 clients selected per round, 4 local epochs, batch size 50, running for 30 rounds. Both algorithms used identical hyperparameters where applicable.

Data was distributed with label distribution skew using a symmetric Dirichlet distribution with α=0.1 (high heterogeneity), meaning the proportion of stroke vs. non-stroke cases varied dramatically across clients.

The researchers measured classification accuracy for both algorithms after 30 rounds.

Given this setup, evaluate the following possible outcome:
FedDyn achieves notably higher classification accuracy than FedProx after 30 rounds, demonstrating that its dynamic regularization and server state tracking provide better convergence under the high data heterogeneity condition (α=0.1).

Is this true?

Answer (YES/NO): YES